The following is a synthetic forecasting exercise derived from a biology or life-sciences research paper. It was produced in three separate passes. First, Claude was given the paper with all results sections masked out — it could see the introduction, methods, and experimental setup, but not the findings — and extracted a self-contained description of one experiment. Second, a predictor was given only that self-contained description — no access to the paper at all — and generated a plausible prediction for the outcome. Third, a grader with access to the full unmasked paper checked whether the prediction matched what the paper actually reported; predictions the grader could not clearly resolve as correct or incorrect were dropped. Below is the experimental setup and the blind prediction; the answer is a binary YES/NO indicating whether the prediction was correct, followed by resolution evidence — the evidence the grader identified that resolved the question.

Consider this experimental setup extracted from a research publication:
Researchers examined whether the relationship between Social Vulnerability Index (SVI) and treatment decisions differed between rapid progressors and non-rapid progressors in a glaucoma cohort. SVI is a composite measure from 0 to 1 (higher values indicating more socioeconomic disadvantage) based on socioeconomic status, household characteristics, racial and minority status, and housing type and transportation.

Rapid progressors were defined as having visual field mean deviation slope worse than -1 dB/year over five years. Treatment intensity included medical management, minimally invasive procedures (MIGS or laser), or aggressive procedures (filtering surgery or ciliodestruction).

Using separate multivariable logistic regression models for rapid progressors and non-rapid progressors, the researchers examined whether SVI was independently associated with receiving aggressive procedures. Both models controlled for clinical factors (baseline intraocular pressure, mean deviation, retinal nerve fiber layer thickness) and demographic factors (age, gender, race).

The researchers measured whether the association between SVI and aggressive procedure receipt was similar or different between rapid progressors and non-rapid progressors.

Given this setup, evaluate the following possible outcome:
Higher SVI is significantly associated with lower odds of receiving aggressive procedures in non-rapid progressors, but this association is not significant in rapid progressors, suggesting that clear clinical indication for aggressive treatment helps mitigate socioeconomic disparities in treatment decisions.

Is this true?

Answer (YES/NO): NO